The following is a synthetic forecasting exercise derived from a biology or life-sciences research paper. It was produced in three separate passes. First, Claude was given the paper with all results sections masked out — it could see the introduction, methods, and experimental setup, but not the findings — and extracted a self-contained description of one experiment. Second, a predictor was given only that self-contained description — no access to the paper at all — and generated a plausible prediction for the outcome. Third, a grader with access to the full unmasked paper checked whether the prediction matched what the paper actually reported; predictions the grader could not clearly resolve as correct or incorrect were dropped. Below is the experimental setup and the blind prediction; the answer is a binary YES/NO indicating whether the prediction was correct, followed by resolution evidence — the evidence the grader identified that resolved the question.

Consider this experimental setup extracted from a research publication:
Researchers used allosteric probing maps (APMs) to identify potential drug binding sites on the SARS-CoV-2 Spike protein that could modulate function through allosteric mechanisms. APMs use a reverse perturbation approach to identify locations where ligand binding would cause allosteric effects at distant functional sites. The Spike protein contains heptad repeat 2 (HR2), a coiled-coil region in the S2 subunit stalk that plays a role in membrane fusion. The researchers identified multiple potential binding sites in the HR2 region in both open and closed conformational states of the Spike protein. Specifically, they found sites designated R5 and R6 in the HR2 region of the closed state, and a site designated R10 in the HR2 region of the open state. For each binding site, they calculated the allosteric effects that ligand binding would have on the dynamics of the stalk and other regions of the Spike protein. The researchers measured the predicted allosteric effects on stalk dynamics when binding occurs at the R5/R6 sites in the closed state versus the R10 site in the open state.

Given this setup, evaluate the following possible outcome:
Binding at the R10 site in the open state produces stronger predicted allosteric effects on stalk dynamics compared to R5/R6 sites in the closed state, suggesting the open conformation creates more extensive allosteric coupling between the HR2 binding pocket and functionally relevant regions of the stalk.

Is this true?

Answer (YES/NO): NO